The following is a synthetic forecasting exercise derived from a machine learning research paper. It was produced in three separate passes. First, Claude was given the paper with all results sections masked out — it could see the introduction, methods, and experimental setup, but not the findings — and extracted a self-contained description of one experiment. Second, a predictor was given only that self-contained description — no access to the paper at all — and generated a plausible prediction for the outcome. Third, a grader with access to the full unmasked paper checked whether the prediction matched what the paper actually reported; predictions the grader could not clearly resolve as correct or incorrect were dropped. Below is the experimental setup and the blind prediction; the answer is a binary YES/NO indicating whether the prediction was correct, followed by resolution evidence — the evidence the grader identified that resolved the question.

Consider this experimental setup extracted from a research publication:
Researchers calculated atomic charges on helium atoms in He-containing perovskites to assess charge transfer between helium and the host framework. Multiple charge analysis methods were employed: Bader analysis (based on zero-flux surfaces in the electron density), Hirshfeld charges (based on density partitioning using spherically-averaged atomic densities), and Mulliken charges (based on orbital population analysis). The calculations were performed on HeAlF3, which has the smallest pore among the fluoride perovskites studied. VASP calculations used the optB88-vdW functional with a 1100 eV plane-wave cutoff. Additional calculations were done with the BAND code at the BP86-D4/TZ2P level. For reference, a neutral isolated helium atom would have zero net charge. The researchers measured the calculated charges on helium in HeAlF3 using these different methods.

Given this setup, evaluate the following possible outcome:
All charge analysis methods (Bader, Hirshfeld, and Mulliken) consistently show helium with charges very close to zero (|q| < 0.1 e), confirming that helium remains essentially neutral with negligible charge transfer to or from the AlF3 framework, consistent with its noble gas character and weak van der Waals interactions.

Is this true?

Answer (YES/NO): NO